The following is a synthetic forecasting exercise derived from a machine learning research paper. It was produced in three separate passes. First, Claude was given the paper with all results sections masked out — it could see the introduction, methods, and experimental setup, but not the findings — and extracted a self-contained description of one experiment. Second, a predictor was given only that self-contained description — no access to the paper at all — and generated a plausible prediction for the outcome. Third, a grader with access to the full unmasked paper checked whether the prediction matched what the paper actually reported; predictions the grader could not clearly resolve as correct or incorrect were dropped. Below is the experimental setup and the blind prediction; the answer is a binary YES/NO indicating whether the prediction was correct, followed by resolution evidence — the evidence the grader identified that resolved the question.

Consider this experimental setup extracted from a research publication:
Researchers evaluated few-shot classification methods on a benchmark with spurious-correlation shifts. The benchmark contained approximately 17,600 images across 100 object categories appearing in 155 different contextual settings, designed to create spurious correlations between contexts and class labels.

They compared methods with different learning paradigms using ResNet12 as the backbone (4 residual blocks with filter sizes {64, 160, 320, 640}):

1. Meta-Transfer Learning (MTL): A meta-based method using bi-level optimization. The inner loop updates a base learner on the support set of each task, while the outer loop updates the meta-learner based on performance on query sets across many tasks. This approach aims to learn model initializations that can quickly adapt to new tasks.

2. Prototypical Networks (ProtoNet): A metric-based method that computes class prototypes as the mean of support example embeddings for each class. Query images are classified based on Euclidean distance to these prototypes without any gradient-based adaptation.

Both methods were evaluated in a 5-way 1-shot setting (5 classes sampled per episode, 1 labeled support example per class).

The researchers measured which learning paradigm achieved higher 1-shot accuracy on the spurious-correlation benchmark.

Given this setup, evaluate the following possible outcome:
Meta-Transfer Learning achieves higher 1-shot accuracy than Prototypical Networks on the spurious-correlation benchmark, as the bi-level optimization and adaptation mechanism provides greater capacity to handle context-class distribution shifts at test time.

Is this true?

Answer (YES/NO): YES